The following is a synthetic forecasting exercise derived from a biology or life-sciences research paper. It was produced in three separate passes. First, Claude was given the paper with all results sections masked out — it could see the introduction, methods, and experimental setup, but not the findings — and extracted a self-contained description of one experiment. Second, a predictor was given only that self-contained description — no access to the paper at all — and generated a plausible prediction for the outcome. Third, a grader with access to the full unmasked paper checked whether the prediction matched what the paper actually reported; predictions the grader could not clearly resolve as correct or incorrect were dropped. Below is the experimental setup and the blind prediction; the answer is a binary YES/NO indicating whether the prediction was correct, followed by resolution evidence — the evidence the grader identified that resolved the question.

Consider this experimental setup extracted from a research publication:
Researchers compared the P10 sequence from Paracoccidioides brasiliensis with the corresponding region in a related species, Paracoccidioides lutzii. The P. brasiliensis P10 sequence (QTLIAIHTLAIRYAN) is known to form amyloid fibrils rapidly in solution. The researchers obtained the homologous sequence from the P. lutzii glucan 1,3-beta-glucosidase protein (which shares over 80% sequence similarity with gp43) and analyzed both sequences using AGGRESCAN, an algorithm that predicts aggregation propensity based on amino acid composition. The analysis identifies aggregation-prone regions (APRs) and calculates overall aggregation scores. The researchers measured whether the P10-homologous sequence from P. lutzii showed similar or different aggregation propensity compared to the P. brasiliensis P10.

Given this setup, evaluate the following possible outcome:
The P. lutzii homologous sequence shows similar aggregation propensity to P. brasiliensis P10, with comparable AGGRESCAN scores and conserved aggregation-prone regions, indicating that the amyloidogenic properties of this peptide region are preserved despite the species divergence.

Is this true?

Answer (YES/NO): NO